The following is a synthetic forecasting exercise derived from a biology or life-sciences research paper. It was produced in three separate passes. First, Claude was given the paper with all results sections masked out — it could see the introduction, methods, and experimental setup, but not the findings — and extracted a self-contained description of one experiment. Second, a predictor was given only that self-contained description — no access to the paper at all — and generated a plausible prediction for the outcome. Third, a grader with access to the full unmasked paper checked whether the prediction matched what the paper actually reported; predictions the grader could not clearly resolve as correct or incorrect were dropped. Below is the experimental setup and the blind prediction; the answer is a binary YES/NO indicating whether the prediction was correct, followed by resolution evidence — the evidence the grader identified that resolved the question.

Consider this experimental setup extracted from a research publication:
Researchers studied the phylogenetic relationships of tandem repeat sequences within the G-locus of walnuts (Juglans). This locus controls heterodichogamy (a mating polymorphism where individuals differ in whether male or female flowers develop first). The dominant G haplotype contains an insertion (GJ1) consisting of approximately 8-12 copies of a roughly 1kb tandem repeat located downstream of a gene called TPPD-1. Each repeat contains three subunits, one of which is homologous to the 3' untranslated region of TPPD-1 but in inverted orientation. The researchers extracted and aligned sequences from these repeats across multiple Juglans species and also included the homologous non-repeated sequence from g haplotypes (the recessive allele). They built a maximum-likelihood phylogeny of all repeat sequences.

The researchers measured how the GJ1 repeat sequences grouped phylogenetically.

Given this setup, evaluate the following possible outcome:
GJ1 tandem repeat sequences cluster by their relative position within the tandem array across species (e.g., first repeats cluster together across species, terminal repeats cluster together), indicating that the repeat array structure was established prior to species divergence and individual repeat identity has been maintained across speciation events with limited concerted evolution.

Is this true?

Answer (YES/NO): NO